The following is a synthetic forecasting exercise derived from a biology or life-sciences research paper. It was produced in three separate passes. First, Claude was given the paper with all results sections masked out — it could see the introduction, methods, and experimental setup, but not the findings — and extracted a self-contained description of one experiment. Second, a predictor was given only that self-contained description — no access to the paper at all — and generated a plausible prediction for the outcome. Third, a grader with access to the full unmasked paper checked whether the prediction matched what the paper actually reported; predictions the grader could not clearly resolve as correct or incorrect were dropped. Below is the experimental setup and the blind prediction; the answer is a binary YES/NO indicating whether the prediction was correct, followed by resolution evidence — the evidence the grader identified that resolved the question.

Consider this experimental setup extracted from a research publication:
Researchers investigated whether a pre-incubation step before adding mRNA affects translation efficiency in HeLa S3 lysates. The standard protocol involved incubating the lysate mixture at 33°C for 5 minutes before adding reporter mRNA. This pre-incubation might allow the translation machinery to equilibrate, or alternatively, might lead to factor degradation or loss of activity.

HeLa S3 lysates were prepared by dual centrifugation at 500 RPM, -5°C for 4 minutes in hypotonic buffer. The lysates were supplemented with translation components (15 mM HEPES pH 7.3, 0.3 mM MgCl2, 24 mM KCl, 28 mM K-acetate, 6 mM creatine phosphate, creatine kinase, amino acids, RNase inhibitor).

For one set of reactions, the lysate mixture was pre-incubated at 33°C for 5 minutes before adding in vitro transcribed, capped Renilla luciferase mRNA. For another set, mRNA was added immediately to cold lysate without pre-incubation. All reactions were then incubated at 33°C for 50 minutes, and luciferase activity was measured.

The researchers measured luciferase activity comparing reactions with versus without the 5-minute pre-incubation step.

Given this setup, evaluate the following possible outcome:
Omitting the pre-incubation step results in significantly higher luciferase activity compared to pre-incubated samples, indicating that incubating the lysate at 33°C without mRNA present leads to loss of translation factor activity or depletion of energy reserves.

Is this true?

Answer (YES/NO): YES